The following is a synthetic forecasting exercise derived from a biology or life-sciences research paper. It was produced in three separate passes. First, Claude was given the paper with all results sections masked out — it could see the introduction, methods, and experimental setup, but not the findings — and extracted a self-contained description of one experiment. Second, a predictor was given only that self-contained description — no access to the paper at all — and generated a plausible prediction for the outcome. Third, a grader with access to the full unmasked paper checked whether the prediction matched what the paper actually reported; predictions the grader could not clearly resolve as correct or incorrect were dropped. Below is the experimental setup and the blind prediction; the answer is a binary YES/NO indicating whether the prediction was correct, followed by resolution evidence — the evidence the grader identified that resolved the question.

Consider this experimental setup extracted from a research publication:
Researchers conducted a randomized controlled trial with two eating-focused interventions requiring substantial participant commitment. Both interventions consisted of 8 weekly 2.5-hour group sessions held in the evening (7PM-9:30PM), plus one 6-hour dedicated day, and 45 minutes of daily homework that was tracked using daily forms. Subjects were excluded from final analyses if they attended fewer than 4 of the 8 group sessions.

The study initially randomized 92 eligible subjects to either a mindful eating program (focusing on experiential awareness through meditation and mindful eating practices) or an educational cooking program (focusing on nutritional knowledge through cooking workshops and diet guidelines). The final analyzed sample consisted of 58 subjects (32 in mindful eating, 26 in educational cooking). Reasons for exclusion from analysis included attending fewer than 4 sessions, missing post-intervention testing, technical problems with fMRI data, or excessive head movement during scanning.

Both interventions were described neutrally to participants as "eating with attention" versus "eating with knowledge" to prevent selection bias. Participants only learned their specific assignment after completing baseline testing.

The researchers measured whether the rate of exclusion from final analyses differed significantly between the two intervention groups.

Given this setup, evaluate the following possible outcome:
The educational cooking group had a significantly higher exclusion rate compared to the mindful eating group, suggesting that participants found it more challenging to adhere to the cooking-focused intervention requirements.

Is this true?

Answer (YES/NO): NO